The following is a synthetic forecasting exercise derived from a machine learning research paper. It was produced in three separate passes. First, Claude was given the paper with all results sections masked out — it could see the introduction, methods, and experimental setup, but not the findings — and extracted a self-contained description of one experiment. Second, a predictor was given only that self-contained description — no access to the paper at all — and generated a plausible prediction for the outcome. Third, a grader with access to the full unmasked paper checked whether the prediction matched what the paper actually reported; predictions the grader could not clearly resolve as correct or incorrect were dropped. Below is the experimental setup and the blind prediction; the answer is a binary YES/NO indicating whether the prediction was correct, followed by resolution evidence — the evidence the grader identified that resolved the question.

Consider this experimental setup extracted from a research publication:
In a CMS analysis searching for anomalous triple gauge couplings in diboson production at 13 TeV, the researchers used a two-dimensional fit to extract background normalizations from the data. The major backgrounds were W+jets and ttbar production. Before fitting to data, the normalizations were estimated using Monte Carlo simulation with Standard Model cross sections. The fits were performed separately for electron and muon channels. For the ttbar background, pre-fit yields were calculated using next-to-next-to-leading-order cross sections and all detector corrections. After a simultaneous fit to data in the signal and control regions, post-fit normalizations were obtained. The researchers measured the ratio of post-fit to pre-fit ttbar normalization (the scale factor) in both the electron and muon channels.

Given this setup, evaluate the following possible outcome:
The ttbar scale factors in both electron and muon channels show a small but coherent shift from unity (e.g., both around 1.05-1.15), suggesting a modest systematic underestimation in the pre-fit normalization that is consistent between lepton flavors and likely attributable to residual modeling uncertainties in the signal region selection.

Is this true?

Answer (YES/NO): NO